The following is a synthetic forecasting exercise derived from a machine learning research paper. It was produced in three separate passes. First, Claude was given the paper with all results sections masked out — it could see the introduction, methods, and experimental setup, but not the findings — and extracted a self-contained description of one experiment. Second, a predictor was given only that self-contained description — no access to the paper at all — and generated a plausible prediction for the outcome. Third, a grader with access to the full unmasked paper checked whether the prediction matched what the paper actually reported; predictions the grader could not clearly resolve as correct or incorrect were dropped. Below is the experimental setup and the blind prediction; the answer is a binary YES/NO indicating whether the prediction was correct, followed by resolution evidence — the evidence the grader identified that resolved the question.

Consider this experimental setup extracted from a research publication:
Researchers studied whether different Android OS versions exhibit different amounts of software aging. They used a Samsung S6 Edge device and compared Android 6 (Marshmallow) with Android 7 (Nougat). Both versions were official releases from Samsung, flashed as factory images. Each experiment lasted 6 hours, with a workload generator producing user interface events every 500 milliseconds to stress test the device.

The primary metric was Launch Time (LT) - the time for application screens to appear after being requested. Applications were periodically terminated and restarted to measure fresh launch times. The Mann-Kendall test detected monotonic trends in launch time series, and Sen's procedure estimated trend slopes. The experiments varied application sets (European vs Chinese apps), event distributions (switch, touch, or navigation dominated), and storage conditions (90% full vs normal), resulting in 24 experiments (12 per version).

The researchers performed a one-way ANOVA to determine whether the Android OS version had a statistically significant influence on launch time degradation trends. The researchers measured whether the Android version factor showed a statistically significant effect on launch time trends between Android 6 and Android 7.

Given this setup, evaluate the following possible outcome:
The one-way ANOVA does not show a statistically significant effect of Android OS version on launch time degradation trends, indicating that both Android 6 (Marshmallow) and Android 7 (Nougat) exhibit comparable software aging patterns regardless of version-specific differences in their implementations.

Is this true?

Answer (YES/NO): YES